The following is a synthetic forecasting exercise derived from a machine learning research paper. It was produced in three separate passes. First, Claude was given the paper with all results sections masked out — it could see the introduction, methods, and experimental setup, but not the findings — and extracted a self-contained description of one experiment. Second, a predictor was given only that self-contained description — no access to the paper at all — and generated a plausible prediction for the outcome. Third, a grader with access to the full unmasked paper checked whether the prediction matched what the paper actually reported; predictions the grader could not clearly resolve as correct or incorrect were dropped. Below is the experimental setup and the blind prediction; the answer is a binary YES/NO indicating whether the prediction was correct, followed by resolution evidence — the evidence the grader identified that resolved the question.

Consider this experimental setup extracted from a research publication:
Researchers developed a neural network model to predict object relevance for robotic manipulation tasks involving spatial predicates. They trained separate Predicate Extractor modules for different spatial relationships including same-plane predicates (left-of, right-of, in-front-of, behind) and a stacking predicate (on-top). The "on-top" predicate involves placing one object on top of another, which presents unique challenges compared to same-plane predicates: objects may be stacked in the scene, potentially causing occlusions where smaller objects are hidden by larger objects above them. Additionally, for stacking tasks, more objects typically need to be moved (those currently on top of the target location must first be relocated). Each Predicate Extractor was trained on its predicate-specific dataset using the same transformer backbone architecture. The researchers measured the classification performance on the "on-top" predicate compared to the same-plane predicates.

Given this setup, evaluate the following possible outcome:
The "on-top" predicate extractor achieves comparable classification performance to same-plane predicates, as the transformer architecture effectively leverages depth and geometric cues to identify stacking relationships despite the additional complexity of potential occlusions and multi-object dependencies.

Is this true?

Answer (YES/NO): NO